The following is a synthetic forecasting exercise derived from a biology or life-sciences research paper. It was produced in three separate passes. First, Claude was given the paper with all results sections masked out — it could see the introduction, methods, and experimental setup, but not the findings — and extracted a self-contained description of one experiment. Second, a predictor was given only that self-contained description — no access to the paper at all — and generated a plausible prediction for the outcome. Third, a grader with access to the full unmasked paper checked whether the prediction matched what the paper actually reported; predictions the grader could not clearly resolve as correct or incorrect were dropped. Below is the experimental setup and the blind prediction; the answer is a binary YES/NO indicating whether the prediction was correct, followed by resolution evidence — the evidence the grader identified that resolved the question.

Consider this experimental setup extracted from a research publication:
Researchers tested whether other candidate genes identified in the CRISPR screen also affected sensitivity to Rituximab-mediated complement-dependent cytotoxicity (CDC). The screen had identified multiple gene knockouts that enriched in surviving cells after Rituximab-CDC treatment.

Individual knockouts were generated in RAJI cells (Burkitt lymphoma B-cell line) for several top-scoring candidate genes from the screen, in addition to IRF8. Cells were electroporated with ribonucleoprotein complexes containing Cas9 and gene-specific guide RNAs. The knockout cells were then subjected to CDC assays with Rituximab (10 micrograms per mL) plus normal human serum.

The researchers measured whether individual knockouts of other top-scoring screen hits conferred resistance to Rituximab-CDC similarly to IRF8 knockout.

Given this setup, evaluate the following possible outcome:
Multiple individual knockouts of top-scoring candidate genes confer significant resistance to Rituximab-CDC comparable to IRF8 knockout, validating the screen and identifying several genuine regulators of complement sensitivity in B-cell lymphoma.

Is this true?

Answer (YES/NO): NO